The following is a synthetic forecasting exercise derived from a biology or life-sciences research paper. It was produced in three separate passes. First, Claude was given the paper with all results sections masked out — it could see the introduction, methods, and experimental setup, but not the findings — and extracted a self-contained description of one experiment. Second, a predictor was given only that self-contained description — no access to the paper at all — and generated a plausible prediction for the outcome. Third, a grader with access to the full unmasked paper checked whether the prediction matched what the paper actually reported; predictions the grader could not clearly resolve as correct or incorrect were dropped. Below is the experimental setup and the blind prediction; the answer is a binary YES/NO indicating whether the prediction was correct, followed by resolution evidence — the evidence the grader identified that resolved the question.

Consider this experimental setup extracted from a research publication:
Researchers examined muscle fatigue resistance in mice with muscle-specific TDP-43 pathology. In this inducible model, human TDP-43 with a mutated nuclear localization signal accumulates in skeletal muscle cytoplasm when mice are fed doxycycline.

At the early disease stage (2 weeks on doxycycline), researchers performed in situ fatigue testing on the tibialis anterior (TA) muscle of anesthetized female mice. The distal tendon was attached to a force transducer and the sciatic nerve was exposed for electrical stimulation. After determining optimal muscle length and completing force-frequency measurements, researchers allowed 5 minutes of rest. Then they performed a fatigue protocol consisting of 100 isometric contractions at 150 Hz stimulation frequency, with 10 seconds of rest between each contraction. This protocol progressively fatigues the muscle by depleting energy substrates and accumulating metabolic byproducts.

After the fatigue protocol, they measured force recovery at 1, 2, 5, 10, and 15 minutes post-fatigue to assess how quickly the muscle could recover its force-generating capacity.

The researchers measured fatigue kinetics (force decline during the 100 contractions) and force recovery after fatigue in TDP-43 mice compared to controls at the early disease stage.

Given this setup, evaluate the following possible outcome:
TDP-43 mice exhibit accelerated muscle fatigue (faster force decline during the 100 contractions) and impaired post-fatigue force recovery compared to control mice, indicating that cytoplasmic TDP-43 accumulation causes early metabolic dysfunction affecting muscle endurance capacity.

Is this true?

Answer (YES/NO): NO